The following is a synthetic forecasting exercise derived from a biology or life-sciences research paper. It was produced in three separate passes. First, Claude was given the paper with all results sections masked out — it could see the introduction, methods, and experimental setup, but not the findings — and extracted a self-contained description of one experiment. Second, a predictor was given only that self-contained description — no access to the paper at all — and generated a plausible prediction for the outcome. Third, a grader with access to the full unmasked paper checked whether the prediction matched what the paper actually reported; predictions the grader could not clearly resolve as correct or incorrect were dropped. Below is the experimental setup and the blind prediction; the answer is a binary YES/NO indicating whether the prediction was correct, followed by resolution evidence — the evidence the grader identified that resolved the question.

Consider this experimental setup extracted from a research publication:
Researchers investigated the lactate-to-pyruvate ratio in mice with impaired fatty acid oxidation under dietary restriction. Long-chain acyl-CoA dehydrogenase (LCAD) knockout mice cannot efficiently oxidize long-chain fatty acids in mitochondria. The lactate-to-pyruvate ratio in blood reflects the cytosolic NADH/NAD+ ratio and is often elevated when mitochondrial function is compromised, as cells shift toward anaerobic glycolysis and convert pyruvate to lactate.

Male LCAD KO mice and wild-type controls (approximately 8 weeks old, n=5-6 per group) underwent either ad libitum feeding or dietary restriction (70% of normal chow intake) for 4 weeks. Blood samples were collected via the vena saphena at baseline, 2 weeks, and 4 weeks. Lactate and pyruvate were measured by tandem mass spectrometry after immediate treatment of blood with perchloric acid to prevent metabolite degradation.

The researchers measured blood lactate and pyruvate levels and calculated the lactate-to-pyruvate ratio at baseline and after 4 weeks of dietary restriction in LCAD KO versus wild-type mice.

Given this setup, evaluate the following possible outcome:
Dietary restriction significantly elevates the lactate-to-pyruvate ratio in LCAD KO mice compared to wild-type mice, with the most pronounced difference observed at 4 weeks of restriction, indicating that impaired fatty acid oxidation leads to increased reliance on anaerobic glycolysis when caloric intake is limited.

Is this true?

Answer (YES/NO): NO